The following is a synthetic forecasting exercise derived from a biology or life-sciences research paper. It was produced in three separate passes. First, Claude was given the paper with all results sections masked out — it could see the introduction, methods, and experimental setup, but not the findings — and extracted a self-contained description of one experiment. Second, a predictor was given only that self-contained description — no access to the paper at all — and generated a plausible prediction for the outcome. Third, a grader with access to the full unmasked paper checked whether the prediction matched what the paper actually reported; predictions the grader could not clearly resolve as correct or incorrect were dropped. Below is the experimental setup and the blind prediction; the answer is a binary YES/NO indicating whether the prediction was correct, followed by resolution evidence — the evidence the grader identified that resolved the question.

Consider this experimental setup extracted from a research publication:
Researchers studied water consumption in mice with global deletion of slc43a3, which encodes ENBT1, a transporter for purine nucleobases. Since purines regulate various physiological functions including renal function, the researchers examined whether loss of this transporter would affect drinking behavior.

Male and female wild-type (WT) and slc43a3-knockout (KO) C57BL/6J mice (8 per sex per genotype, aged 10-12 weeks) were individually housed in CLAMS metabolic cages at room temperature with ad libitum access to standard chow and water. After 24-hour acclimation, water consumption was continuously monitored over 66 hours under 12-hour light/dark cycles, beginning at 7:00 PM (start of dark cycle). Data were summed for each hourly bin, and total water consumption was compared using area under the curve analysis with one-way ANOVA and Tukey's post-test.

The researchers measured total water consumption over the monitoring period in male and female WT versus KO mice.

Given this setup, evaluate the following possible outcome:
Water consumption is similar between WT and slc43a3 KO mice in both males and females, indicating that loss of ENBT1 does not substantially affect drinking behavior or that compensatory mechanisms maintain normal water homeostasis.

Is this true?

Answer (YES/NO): YES